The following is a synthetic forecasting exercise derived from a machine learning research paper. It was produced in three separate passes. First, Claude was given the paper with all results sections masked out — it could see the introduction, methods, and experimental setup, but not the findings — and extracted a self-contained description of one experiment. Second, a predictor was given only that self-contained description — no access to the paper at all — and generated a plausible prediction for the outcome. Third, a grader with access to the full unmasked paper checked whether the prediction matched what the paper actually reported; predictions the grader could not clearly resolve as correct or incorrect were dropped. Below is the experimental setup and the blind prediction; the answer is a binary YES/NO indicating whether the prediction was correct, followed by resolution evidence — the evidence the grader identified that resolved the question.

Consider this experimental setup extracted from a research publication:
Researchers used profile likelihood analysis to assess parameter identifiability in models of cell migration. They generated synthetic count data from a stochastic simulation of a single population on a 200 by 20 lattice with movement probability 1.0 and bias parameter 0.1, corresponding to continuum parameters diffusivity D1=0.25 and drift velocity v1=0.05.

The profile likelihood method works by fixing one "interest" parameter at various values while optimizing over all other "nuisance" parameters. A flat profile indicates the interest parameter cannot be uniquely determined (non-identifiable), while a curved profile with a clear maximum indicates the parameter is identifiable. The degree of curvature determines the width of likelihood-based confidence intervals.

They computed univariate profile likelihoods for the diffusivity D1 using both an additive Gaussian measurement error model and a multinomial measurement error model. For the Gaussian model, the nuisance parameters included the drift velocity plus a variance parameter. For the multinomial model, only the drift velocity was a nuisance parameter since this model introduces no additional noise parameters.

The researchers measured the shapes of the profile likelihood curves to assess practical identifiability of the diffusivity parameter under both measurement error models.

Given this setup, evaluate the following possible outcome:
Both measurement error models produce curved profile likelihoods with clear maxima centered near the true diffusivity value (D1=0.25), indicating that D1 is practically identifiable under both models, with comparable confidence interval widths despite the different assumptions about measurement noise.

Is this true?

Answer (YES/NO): YES